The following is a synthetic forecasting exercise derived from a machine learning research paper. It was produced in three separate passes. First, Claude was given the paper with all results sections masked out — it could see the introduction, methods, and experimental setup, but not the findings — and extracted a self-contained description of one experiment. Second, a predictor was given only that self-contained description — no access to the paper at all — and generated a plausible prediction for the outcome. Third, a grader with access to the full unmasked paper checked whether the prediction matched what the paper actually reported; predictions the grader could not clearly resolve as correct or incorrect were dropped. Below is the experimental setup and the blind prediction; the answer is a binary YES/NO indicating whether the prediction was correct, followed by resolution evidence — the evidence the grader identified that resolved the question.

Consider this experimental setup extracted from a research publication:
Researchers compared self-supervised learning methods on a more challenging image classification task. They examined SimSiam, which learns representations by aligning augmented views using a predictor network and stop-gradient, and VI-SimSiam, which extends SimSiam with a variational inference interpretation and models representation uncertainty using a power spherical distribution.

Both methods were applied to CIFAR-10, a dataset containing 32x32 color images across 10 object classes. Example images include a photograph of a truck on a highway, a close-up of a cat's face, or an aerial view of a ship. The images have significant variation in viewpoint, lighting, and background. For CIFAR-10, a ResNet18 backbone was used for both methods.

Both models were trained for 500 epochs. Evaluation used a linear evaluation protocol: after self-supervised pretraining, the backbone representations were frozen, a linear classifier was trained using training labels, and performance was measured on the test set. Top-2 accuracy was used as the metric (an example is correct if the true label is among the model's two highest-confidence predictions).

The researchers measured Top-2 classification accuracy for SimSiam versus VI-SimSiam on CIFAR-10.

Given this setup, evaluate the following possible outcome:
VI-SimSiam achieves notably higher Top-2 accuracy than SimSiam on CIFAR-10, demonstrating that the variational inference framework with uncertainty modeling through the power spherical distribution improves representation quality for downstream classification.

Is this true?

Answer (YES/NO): YES